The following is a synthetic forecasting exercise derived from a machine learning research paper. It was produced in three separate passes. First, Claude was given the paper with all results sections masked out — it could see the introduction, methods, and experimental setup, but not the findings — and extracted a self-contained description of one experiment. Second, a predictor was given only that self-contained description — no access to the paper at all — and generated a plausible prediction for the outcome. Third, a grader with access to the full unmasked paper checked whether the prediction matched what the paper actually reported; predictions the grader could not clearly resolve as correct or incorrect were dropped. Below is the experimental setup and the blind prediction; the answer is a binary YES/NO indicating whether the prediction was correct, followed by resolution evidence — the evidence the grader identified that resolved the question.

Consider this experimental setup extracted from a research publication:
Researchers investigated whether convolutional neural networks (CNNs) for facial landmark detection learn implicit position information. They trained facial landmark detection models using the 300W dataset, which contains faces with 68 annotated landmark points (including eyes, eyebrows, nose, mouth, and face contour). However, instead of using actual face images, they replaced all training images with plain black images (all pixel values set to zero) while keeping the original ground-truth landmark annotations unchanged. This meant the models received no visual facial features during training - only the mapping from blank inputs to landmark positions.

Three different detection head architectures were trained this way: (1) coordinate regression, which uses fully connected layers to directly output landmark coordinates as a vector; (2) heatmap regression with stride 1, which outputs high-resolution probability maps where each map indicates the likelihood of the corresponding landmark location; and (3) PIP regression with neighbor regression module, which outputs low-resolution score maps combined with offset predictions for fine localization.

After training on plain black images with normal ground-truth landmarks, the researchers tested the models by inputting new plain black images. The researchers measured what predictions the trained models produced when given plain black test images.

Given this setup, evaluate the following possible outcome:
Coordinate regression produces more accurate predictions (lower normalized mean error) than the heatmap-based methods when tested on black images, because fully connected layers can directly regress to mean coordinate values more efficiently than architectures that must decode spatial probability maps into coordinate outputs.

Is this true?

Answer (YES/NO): NO